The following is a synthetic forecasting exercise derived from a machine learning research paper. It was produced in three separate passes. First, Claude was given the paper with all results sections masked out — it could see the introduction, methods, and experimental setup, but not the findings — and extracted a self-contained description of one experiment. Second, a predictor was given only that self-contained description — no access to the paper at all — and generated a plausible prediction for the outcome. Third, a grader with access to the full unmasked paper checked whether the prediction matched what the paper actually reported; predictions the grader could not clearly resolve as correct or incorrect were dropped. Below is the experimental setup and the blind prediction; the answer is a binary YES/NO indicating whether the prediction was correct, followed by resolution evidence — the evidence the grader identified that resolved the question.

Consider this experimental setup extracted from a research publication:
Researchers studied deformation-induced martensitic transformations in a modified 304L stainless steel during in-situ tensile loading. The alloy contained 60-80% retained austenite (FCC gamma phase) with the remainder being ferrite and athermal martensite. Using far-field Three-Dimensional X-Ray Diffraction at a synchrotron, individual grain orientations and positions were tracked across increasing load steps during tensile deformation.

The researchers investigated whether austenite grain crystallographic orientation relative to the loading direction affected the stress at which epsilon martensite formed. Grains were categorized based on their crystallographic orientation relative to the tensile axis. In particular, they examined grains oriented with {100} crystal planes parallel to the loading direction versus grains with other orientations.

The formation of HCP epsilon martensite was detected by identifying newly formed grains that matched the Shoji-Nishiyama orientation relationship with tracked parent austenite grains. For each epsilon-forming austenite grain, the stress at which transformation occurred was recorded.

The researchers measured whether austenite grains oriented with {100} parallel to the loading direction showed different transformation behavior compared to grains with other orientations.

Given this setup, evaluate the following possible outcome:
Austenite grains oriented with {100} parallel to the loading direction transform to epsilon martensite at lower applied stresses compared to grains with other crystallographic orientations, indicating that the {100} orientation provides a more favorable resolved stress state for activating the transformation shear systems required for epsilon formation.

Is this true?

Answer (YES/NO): YES